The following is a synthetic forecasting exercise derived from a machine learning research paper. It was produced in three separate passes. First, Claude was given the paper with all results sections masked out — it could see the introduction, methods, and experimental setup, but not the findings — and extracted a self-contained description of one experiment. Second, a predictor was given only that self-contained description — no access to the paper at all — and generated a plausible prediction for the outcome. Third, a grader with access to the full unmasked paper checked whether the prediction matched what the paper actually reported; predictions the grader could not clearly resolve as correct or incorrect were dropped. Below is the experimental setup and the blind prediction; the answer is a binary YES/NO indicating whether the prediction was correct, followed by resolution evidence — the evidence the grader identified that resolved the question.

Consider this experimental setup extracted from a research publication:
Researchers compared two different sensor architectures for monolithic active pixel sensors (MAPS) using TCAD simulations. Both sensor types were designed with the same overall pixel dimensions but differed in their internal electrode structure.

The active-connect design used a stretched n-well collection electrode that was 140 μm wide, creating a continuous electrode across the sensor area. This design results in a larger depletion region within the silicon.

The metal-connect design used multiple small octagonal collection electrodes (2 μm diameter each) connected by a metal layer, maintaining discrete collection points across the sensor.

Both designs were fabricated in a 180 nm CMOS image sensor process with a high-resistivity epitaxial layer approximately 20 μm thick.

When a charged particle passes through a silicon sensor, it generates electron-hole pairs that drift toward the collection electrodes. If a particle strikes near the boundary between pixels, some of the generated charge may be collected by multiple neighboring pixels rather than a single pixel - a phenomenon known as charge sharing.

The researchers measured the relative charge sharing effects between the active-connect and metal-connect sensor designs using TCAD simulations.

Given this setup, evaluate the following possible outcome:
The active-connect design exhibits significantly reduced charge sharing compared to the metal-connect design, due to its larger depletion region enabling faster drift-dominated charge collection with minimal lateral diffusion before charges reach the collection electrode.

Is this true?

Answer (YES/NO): YES